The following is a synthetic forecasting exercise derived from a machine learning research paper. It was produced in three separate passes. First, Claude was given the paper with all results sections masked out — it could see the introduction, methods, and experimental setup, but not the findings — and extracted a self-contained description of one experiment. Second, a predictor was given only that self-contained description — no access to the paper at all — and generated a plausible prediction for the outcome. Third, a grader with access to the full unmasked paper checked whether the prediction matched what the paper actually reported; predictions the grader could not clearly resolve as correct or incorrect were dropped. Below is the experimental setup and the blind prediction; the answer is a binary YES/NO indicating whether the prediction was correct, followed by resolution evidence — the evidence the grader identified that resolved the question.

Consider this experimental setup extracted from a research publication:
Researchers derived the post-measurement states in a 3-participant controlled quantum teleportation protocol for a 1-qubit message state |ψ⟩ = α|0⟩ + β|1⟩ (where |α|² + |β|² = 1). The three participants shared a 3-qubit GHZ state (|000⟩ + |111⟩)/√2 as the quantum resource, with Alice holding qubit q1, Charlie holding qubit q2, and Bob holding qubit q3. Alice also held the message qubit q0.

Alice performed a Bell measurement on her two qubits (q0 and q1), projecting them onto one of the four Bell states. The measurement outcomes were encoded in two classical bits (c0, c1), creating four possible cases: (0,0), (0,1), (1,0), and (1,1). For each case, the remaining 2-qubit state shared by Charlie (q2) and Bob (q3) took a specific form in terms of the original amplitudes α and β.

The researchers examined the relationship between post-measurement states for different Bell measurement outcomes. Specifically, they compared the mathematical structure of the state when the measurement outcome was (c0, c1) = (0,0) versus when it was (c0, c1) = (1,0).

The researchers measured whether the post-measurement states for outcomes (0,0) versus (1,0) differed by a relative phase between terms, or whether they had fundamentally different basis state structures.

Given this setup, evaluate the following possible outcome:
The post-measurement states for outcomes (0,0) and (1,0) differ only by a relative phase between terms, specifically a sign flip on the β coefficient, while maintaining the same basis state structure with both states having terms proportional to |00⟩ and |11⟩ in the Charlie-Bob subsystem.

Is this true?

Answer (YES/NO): YES